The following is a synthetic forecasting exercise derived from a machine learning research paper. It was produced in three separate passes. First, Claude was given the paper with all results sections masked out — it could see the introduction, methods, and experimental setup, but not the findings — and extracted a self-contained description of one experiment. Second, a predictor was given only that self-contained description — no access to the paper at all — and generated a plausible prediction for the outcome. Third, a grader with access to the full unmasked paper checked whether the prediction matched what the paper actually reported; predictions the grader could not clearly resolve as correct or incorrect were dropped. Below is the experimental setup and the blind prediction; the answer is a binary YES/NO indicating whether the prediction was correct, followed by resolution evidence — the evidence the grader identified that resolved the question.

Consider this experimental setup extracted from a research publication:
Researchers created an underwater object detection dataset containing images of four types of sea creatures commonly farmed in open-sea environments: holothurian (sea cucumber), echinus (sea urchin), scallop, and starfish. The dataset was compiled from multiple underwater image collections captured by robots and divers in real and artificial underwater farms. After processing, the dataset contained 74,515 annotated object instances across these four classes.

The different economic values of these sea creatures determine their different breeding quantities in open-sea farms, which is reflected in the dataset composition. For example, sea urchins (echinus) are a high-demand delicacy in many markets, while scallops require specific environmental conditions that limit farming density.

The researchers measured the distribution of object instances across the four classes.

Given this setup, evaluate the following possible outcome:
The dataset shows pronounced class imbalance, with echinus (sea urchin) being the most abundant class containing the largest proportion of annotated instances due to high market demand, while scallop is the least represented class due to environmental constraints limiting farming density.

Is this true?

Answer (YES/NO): YES